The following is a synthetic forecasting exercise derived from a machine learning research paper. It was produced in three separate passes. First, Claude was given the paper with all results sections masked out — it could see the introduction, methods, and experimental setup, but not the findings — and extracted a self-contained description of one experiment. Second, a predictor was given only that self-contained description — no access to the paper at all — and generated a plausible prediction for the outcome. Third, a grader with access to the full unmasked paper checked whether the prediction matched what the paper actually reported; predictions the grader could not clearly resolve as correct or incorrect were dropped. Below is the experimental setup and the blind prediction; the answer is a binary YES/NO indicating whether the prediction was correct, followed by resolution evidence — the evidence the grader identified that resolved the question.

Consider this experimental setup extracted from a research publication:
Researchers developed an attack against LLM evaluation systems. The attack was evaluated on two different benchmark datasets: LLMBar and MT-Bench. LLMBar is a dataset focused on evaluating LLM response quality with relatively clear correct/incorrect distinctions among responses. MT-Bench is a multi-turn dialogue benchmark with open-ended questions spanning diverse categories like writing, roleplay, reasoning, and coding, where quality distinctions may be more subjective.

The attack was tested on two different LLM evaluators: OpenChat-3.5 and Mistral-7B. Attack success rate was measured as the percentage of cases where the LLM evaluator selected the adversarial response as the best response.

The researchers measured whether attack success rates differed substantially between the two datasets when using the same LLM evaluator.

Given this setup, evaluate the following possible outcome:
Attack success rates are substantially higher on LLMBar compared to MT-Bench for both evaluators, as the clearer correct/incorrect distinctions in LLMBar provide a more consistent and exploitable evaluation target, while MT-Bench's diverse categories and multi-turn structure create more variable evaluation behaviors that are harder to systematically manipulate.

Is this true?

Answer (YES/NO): NO